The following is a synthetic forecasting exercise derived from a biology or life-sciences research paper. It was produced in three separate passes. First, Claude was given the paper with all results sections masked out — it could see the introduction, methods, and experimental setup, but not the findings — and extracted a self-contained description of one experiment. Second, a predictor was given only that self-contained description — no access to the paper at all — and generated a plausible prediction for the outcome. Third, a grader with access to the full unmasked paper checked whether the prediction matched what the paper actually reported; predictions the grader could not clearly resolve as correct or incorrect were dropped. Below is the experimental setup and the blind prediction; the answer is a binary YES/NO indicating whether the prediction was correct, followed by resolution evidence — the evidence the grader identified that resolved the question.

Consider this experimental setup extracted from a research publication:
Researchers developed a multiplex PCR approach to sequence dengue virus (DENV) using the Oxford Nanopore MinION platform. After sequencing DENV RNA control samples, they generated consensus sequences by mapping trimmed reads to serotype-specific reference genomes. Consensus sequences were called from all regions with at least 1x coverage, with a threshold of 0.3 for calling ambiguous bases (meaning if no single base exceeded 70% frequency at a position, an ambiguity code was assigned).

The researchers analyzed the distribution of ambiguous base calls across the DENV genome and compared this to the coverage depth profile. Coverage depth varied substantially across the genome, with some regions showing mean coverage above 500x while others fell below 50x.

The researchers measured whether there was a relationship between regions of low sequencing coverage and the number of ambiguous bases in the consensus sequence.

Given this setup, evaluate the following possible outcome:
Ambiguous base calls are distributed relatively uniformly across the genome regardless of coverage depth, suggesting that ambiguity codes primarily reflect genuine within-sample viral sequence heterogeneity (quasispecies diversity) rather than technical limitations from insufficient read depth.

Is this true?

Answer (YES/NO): NO